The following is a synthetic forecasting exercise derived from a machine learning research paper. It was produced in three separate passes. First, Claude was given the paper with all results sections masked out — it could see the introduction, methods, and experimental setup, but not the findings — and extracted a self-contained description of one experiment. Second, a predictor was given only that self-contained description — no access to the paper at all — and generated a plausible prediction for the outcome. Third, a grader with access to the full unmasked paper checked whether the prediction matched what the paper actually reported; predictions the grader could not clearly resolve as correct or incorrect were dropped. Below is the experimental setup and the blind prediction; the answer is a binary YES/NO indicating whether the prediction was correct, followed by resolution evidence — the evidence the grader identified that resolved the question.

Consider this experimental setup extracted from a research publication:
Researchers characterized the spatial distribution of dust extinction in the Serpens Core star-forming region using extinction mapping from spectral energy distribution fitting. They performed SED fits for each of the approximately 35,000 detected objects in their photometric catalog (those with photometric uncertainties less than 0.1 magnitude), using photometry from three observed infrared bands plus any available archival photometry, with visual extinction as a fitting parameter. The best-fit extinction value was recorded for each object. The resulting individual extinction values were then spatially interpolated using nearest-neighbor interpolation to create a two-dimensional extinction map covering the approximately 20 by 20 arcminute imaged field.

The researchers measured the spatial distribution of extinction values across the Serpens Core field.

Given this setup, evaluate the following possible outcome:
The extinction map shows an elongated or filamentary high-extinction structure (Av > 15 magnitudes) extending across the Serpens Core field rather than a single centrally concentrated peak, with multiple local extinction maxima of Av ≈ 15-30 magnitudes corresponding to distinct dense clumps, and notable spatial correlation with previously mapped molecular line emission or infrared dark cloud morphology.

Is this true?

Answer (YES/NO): NO